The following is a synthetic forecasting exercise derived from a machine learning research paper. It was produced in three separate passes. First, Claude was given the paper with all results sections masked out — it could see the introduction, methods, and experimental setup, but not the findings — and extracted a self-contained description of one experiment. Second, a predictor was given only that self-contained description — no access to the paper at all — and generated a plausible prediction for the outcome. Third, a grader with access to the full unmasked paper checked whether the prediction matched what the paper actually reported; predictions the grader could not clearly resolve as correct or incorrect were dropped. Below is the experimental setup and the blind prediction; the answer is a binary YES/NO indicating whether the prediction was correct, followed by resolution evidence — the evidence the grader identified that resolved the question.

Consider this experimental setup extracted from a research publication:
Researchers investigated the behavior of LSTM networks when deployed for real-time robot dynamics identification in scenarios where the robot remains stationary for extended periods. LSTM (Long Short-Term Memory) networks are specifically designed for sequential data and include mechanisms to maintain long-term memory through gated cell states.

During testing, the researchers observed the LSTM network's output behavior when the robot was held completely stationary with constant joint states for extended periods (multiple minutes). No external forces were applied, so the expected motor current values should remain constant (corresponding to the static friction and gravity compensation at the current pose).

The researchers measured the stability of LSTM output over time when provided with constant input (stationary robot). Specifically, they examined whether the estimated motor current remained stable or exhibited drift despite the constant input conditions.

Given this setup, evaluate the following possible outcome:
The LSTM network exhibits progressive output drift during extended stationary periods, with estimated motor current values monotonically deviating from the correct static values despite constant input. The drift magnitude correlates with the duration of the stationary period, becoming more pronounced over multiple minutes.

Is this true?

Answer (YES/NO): NO